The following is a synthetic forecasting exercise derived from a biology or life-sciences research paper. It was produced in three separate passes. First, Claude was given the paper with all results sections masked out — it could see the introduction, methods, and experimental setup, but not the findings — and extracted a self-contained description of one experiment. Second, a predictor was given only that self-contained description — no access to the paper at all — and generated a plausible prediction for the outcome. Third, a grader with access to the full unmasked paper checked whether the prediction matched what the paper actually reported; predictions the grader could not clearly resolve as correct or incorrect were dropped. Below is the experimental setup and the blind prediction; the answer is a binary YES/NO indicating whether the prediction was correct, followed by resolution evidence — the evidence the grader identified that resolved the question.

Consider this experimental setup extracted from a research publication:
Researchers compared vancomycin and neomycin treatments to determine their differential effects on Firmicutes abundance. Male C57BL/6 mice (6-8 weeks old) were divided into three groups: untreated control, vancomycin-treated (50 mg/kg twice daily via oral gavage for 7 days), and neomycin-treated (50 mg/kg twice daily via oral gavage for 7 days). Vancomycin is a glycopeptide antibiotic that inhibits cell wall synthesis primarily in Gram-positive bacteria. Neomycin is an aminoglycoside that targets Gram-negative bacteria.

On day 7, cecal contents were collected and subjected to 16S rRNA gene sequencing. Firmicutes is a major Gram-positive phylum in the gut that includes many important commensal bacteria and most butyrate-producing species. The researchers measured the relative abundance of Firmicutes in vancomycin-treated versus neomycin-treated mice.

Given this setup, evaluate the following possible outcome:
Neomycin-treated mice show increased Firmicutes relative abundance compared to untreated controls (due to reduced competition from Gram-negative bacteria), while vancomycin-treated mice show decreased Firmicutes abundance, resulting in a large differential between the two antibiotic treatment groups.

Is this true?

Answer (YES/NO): NO